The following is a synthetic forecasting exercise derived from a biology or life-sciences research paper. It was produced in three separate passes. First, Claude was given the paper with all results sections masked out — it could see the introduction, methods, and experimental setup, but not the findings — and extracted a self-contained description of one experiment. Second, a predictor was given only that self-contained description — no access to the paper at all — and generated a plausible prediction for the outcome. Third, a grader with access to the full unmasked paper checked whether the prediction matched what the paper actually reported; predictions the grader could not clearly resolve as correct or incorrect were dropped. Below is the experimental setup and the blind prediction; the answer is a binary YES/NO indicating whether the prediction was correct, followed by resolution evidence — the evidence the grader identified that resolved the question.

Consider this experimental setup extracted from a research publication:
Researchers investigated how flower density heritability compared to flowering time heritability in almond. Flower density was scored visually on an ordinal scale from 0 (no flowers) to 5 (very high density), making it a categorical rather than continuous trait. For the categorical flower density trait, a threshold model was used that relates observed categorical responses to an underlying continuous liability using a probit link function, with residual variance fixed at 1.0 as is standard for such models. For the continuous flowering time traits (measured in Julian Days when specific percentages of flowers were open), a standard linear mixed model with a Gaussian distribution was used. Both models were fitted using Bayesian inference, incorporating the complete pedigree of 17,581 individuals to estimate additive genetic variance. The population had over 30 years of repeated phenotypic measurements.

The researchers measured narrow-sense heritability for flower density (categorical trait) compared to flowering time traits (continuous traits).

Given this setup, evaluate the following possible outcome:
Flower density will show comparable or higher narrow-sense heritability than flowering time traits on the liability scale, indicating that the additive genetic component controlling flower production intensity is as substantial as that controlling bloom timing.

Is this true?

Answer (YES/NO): YES